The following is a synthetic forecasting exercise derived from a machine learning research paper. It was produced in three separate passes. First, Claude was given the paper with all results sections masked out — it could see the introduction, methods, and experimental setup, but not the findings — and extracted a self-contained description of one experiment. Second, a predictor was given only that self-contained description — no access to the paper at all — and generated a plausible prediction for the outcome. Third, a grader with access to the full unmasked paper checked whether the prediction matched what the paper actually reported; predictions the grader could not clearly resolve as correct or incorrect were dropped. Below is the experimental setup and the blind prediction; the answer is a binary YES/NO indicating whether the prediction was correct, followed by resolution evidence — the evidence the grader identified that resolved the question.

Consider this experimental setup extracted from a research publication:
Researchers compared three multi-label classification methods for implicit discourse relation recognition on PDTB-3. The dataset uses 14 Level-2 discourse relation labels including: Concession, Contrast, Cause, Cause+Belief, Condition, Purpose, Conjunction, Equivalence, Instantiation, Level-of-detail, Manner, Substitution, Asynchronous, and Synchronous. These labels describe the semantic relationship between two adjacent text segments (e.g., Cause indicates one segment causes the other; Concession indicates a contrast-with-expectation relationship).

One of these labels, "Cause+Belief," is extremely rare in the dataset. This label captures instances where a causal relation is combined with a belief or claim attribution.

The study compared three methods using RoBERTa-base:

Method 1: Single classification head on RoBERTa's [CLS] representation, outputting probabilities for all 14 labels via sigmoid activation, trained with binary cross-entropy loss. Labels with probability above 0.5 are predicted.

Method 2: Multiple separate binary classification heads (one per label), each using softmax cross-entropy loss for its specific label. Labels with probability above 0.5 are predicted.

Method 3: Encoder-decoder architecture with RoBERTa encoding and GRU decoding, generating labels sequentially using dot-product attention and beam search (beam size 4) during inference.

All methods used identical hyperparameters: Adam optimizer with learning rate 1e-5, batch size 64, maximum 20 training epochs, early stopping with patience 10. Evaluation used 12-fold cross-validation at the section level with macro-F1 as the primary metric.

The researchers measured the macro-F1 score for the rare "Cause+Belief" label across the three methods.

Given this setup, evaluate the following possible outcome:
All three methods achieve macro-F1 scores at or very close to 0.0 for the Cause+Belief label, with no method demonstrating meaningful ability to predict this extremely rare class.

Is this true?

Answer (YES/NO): NO